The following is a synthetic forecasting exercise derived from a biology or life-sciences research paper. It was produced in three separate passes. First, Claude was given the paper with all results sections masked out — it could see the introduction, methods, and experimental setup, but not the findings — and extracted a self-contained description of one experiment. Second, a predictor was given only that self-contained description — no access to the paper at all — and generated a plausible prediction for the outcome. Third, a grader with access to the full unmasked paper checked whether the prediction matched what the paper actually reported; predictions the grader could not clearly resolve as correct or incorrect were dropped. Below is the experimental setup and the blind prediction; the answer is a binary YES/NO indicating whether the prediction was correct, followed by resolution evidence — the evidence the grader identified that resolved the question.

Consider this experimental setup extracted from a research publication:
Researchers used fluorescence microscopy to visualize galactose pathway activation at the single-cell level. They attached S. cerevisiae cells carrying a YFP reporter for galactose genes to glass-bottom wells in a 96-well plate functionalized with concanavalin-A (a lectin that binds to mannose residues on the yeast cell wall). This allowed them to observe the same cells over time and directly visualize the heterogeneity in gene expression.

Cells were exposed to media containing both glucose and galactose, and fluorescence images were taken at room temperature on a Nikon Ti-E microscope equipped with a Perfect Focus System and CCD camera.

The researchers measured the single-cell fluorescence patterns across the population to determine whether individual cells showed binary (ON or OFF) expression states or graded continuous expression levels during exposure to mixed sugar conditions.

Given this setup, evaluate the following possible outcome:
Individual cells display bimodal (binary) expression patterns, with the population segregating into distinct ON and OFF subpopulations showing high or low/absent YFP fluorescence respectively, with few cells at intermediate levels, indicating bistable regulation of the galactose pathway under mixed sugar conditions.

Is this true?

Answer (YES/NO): YES